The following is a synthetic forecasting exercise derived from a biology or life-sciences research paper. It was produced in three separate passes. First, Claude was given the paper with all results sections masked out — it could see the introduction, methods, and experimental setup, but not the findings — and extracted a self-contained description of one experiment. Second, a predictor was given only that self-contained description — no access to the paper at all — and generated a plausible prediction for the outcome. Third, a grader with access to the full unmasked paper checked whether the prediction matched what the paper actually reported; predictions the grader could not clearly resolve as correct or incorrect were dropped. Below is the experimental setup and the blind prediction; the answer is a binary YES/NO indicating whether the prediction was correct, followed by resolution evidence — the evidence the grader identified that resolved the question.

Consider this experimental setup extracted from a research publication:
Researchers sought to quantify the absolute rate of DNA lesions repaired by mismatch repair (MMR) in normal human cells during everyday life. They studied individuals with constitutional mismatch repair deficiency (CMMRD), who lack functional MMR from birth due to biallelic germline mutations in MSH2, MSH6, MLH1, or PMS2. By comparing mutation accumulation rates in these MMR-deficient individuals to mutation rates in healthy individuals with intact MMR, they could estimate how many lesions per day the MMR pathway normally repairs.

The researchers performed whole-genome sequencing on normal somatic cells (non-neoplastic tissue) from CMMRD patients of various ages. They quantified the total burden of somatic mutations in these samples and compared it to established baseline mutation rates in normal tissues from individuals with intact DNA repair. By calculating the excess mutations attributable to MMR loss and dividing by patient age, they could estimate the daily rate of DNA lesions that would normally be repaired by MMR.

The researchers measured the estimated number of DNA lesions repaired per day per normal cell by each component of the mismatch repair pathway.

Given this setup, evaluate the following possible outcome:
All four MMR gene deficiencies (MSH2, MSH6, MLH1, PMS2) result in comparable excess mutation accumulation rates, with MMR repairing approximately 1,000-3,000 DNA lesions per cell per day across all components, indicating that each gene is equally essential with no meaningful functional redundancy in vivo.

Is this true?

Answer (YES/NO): NO